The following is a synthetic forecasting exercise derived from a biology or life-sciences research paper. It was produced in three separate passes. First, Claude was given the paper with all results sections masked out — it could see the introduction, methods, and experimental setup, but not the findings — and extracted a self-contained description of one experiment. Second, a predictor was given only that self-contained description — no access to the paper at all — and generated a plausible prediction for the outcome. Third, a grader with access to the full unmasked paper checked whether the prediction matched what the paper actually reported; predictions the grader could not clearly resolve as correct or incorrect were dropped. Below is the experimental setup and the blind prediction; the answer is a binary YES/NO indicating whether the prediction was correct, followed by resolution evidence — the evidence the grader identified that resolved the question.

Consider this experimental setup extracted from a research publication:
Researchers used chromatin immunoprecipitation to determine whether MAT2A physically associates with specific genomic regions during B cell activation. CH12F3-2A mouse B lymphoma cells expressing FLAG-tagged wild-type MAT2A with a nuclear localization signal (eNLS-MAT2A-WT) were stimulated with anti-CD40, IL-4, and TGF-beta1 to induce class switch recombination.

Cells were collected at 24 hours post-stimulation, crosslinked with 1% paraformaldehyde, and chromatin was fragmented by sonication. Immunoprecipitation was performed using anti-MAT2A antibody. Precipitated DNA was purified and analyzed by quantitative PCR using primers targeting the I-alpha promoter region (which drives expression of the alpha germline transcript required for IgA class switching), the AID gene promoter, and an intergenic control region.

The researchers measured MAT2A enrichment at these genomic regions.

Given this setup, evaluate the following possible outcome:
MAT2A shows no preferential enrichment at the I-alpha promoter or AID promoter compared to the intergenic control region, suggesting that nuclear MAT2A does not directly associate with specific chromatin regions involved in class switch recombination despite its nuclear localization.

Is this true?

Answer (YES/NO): NO